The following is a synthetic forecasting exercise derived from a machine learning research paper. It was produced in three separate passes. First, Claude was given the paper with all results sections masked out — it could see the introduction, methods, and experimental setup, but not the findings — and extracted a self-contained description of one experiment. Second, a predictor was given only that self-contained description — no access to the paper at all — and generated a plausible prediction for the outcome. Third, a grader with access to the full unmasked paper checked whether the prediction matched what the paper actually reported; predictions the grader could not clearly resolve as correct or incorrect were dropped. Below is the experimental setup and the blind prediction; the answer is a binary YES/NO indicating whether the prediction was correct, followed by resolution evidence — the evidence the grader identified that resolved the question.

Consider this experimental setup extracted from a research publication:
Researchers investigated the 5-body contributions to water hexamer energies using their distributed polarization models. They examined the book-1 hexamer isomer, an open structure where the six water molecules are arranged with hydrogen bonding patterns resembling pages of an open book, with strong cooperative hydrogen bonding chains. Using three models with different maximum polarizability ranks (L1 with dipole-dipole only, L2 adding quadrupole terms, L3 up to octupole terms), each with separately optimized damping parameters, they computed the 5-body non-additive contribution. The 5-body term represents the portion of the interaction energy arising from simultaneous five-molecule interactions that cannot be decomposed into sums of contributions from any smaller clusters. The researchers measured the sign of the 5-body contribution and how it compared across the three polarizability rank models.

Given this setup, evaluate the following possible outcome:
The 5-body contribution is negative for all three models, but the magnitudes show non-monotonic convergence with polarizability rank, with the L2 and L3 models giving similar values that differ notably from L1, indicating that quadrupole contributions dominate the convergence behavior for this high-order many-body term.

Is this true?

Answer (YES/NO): NO